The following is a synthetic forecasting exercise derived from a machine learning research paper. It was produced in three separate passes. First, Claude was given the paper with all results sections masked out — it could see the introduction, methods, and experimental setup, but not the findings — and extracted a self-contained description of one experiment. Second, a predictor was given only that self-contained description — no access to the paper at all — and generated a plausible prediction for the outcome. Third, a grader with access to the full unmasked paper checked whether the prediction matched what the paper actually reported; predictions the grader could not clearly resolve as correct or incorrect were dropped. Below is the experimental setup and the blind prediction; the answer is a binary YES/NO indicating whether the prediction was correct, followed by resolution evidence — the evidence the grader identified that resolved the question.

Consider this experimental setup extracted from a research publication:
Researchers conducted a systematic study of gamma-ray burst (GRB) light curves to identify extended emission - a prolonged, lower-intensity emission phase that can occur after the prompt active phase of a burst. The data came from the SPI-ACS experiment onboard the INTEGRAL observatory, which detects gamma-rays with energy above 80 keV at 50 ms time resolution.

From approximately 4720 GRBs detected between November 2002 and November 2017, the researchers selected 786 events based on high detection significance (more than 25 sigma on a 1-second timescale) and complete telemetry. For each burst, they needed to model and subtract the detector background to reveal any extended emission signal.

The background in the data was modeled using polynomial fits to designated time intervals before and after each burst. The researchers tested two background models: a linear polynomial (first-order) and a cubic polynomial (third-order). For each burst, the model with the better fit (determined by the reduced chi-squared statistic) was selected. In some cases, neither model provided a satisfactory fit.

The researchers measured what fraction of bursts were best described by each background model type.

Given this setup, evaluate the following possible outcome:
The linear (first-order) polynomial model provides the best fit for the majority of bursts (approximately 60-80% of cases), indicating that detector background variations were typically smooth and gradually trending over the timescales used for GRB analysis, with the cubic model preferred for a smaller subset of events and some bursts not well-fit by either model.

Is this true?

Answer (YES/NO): NO